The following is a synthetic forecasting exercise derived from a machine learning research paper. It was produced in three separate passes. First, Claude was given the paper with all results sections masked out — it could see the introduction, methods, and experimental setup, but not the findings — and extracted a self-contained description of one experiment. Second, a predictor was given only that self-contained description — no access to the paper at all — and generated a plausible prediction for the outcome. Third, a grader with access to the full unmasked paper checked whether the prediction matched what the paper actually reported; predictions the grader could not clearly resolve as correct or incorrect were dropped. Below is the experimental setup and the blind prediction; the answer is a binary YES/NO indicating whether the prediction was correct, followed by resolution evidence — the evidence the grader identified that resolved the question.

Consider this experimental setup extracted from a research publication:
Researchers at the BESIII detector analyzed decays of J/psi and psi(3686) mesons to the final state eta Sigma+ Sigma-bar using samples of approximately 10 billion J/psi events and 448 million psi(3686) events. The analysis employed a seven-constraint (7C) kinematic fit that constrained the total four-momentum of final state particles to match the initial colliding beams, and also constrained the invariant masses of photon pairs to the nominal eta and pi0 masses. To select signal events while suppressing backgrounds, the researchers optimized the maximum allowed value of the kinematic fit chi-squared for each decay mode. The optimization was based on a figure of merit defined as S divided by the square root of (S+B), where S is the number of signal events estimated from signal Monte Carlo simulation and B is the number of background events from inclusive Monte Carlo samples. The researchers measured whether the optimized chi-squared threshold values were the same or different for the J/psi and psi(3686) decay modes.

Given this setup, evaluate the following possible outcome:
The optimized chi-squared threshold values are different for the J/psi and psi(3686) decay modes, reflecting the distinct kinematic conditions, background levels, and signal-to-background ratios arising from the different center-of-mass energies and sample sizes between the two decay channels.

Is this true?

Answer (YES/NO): YES